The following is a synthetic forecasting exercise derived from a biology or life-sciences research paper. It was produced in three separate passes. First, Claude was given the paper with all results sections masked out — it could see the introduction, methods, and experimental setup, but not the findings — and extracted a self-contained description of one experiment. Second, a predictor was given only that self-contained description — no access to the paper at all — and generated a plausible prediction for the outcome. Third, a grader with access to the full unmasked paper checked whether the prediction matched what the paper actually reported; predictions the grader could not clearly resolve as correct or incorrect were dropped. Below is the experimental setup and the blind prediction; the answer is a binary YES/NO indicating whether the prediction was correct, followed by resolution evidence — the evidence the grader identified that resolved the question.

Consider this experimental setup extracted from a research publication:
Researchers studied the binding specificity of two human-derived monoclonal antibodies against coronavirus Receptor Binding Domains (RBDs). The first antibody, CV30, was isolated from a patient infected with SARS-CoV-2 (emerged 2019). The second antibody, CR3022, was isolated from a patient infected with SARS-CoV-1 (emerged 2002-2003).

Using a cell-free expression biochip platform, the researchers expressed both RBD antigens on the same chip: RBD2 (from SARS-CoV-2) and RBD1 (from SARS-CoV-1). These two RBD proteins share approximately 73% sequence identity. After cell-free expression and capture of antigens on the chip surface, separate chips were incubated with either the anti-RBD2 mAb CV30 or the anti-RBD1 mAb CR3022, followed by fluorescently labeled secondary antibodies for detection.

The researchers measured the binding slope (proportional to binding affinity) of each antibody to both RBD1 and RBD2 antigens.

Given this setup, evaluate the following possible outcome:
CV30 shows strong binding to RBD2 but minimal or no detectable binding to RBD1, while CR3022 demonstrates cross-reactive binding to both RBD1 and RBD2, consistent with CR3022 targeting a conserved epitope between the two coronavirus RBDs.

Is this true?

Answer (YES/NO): NO